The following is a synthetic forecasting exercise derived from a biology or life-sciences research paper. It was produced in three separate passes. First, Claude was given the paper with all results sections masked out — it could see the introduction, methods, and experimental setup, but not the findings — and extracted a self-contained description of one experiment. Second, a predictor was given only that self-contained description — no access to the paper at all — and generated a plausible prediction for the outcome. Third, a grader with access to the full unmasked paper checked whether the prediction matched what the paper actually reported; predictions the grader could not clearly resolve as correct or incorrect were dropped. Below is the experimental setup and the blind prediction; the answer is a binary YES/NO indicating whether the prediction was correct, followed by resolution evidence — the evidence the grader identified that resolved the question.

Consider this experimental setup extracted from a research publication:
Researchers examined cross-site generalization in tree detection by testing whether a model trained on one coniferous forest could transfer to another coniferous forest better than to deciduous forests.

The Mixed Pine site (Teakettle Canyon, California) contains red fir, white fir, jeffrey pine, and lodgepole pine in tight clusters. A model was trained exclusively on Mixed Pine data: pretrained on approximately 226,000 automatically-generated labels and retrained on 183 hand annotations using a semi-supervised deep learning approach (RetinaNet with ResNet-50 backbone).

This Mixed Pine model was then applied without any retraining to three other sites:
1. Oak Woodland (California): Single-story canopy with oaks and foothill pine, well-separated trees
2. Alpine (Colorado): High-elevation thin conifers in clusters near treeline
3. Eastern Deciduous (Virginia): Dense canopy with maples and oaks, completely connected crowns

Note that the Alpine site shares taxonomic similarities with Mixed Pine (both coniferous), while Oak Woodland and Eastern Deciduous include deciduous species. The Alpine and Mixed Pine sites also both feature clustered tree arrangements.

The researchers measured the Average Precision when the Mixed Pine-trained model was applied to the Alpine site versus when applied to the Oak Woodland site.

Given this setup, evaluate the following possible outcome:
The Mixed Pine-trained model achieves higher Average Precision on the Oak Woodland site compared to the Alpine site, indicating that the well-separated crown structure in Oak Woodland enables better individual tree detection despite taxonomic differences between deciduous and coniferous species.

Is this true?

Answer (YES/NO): NO